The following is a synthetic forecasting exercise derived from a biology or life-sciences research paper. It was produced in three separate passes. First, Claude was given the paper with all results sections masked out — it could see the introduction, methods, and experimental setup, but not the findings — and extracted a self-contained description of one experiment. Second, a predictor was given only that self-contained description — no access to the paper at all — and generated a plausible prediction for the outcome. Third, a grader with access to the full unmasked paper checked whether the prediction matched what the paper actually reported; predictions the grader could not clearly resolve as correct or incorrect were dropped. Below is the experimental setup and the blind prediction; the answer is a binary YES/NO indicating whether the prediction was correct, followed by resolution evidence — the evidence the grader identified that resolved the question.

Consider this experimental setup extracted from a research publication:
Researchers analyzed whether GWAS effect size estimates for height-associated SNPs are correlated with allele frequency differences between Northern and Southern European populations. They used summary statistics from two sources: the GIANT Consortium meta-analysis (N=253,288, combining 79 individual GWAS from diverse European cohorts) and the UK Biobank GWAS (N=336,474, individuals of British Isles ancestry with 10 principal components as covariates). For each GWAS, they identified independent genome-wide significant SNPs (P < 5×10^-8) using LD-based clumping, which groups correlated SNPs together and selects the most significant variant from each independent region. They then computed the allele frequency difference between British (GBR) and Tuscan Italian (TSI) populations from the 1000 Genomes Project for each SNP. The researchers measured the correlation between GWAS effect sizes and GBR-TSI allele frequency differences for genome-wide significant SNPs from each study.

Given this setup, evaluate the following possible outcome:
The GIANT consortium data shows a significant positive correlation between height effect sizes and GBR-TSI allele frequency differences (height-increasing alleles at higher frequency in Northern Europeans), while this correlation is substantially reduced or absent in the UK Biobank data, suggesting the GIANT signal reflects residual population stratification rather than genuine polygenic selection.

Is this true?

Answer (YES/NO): YES